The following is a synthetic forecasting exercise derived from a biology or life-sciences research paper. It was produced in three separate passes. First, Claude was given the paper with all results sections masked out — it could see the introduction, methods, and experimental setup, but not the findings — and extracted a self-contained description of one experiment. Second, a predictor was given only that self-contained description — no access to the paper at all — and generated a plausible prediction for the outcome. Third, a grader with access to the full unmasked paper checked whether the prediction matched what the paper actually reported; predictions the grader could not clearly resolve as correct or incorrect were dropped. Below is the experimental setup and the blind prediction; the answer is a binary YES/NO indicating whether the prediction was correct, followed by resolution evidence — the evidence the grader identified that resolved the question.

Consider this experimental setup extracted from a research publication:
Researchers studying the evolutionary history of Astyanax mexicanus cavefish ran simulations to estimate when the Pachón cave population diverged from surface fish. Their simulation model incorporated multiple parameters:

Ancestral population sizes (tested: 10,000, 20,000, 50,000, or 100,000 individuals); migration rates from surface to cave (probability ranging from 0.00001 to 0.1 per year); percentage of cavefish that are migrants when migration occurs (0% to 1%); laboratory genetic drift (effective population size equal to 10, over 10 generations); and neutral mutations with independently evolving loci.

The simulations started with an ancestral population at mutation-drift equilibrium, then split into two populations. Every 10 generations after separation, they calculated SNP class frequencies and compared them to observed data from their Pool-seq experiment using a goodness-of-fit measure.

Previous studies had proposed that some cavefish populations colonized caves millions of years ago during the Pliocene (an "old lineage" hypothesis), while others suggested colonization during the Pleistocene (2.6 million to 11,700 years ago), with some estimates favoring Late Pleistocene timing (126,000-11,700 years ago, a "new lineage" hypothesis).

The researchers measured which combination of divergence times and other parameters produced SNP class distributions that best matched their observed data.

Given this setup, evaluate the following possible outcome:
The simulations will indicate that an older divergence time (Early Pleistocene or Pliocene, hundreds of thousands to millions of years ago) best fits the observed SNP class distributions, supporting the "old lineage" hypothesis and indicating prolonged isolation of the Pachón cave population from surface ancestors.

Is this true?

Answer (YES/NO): NO